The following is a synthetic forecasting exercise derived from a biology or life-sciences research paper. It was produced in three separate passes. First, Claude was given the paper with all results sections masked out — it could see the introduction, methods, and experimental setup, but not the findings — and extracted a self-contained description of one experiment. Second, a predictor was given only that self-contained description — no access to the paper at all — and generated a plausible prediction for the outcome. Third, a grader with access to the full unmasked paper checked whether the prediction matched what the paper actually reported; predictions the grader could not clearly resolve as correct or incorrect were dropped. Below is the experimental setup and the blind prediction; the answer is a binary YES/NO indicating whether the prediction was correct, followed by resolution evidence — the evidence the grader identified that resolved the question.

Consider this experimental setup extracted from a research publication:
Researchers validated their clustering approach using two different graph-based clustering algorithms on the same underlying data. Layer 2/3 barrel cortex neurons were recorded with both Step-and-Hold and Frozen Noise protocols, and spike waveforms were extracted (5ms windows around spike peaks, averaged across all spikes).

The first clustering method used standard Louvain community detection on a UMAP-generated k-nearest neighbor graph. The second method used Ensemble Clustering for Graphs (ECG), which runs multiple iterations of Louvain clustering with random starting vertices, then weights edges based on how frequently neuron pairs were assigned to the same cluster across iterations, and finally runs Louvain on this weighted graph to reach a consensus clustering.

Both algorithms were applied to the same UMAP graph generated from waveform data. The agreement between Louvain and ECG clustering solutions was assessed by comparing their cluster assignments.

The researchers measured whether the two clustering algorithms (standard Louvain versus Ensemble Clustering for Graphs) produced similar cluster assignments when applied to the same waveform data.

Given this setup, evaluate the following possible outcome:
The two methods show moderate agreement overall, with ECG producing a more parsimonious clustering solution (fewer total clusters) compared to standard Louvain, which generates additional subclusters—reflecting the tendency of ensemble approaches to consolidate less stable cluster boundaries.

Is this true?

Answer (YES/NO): NO